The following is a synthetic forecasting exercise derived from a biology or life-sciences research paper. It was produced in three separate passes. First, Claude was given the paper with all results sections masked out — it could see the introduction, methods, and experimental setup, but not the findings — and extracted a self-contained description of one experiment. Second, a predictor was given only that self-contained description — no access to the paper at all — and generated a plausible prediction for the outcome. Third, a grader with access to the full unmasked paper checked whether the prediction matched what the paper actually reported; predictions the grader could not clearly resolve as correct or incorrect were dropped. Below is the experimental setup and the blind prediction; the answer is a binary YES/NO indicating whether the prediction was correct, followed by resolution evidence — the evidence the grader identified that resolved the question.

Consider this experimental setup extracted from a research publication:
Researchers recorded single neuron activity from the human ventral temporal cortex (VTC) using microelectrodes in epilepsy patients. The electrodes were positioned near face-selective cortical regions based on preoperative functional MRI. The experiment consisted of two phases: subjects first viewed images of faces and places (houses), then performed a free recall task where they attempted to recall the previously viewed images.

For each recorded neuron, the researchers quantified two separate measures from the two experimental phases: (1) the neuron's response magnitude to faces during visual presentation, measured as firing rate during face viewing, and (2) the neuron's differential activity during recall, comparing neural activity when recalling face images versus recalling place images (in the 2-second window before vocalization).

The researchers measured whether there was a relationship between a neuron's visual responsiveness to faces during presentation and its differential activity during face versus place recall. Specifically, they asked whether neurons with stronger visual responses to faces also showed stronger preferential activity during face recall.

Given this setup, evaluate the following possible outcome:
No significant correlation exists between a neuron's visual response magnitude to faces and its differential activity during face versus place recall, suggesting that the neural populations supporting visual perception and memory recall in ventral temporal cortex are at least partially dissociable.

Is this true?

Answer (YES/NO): NO